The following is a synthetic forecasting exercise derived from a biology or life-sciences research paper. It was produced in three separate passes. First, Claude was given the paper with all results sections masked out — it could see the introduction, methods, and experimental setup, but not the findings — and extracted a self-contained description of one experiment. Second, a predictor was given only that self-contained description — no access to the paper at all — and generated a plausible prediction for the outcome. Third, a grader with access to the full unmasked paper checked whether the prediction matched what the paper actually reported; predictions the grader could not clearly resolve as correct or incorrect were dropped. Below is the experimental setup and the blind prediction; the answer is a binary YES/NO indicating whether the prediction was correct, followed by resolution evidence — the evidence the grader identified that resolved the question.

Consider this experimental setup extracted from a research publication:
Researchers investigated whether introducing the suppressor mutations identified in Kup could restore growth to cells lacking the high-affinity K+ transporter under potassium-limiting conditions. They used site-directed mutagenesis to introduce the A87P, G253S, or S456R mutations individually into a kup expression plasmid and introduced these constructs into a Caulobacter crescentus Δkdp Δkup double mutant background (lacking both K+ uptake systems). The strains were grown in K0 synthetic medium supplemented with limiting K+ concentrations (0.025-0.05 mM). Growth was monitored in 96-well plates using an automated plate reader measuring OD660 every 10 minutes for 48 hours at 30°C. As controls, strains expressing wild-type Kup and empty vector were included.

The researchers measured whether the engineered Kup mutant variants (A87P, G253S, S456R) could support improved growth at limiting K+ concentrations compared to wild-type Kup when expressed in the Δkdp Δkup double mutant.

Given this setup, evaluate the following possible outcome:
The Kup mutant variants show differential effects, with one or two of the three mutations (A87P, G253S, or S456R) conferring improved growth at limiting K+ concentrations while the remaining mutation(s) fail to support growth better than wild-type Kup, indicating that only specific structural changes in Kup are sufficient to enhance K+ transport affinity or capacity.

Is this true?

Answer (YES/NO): NO